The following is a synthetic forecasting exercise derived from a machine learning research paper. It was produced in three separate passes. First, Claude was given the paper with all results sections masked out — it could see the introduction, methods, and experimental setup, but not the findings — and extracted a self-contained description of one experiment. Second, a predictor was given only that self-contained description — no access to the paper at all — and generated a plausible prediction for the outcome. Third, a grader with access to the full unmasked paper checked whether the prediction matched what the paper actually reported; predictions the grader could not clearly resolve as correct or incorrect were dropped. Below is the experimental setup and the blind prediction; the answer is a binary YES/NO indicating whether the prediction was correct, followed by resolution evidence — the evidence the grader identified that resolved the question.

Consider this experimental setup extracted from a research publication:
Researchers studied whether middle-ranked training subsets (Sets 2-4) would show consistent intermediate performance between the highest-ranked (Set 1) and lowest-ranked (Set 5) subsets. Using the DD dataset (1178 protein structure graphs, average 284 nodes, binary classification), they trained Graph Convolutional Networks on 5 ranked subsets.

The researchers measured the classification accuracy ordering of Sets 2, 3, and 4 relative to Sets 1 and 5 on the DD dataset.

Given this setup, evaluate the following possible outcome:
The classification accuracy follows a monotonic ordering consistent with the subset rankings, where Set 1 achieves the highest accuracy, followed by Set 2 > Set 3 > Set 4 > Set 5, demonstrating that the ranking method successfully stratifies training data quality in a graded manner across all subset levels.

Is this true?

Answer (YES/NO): NO